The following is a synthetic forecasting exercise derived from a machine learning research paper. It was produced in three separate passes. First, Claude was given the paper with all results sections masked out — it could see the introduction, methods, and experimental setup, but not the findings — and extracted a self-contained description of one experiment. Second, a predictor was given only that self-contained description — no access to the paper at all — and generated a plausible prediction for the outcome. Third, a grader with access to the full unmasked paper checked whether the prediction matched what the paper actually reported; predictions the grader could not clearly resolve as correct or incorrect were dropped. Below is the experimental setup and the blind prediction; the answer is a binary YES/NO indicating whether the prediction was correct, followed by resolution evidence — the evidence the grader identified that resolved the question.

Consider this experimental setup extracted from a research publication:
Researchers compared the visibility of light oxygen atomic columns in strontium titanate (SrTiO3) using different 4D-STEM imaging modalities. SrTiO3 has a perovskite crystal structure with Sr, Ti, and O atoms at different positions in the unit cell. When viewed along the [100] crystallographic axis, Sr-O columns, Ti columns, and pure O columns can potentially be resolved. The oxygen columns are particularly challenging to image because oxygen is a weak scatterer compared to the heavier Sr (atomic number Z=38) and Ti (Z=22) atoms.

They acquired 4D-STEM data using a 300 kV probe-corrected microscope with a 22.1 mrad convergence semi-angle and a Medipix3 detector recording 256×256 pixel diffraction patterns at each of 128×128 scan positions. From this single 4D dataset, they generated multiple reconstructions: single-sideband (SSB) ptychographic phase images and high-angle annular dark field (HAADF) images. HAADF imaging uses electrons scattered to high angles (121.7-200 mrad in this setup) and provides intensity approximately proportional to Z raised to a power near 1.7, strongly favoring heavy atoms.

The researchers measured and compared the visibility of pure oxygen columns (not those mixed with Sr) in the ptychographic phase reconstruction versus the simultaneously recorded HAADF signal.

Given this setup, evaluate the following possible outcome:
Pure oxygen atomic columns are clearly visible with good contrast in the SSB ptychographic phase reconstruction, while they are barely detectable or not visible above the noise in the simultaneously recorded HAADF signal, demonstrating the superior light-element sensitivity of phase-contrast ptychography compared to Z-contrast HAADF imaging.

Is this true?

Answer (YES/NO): YES